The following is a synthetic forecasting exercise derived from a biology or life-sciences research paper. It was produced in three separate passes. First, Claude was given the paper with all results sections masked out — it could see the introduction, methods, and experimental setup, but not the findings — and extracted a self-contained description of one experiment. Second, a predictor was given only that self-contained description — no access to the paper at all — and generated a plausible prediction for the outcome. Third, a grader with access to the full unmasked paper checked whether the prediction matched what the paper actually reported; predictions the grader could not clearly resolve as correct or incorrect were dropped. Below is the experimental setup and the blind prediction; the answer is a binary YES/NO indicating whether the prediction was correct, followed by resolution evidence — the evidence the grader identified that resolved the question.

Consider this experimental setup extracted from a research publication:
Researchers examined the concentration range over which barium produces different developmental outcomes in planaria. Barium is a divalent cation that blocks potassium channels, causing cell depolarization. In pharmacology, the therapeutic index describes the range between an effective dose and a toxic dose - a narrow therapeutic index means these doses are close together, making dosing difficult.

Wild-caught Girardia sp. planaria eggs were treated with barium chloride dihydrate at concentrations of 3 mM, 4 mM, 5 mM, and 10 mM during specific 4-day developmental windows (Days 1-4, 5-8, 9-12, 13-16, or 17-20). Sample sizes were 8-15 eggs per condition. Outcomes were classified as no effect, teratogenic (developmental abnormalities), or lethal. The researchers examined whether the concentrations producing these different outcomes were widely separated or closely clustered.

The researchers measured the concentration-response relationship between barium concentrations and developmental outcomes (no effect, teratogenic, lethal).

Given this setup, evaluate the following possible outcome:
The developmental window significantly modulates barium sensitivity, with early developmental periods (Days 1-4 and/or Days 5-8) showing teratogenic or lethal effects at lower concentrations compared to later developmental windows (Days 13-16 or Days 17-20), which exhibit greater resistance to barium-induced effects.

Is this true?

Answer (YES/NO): NO